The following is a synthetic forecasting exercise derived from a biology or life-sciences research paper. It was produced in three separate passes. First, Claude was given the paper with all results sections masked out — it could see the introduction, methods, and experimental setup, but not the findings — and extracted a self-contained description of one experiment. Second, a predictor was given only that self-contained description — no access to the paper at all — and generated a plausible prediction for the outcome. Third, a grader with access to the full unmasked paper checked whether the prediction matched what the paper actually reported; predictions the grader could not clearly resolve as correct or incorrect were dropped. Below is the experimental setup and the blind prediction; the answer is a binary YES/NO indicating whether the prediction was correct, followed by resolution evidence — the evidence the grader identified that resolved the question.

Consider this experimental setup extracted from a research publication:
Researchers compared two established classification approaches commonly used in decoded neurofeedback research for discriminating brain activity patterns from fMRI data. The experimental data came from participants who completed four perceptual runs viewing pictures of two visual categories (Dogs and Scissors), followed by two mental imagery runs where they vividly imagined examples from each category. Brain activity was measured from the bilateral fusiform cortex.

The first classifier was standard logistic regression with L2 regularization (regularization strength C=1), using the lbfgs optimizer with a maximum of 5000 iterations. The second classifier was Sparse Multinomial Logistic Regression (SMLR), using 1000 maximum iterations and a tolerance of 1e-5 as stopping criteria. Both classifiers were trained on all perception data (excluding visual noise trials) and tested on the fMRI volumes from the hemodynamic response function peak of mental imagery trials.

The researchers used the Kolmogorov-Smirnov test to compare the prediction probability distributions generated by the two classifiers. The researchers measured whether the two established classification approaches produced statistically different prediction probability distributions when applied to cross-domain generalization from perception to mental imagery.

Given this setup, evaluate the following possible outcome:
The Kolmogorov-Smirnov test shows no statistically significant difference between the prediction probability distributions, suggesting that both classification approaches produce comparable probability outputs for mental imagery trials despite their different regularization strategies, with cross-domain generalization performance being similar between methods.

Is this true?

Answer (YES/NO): NO